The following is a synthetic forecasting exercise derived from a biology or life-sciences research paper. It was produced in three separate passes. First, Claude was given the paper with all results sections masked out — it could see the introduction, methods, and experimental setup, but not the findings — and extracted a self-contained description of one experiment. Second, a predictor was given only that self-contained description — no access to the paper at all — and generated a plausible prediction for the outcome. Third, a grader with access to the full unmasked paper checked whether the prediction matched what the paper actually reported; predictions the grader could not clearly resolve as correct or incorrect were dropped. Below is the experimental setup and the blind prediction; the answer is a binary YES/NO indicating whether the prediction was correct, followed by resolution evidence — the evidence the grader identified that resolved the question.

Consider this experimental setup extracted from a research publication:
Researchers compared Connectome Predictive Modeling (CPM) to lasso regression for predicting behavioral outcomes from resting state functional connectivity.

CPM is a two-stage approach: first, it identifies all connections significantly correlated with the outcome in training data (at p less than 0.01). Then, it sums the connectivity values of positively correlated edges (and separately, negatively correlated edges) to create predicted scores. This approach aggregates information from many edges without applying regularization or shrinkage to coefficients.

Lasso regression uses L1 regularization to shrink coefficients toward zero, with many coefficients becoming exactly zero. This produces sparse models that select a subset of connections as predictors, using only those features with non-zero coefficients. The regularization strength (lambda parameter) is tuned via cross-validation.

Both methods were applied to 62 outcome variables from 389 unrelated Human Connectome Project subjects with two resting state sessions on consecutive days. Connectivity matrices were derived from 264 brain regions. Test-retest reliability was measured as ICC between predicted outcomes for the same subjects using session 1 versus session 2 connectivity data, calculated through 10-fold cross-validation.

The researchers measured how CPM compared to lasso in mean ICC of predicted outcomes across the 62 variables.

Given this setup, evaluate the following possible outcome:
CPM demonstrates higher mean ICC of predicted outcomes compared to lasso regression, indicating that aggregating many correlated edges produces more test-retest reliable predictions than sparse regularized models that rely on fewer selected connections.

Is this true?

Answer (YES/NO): YES